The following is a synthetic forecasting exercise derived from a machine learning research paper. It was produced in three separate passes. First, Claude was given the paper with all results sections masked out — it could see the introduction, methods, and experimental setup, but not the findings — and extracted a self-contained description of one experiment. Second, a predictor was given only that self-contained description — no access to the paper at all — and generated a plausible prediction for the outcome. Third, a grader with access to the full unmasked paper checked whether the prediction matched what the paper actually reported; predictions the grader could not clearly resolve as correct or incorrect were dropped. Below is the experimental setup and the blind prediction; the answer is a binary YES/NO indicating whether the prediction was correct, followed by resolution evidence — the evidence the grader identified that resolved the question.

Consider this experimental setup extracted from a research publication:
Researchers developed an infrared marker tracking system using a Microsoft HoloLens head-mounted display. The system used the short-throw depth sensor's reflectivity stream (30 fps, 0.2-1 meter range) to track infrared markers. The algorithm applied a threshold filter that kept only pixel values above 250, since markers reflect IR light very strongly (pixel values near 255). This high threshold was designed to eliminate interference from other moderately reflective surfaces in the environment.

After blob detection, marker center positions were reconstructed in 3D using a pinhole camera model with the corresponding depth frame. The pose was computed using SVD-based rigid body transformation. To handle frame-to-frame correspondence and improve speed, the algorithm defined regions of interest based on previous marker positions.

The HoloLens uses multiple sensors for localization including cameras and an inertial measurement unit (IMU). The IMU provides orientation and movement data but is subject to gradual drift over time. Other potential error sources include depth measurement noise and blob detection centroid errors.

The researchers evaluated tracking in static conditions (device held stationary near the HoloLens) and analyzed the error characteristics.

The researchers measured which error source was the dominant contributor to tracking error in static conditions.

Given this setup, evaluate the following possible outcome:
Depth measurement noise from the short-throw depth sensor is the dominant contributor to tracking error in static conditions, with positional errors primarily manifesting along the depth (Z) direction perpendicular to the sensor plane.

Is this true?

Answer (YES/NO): NO